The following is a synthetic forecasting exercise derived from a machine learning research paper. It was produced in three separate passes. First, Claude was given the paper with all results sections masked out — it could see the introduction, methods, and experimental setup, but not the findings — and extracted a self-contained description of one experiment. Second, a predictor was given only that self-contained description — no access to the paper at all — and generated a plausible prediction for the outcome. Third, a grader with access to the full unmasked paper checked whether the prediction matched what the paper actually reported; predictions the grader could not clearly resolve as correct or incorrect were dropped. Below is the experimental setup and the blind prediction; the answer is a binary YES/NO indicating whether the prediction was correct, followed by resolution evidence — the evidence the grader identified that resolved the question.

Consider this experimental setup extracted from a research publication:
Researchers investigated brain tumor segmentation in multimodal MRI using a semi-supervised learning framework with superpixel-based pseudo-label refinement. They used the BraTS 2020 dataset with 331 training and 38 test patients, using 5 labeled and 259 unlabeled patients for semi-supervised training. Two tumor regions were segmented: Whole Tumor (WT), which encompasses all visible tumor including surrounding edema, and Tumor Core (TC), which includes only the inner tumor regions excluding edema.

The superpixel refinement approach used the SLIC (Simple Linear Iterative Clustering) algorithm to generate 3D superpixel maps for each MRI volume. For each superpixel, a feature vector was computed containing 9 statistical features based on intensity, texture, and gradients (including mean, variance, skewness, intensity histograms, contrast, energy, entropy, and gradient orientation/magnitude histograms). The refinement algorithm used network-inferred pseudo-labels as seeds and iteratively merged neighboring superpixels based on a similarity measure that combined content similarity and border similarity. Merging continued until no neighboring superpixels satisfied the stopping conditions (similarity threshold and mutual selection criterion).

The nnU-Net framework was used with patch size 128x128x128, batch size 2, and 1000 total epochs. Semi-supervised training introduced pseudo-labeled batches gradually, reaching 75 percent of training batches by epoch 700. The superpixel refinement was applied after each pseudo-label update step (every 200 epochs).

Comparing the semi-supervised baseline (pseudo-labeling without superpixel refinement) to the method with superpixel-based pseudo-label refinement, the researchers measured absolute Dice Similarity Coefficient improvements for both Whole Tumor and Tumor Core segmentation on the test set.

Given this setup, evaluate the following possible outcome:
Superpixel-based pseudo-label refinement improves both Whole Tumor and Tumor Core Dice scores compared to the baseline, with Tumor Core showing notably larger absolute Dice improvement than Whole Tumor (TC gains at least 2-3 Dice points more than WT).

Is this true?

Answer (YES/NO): YES